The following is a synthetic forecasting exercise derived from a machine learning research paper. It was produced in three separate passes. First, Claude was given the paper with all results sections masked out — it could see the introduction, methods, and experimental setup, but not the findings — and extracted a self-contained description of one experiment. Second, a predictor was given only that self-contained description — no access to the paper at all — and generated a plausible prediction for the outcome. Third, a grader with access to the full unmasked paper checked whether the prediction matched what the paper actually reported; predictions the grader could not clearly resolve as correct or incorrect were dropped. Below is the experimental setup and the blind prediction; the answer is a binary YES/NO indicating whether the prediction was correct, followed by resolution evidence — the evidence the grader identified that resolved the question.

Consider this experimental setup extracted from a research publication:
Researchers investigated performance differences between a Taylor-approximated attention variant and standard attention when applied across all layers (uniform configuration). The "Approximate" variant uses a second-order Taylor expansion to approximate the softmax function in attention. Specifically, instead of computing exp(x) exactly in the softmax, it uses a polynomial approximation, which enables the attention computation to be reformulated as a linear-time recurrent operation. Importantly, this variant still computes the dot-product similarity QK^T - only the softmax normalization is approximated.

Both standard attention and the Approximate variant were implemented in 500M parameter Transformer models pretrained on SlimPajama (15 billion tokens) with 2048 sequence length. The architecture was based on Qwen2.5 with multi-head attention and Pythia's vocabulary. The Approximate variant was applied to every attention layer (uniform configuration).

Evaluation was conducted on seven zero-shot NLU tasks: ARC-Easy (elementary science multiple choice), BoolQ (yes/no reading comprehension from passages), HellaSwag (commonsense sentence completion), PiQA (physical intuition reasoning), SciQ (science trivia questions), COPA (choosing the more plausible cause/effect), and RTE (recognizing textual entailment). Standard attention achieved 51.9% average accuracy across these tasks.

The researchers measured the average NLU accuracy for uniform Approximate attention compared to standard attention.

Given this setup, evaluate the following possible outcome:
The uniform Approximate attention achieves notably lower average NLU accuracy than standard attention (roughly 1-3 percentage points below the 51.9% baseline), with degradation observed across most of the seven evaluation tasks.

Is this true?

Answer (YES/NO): YES